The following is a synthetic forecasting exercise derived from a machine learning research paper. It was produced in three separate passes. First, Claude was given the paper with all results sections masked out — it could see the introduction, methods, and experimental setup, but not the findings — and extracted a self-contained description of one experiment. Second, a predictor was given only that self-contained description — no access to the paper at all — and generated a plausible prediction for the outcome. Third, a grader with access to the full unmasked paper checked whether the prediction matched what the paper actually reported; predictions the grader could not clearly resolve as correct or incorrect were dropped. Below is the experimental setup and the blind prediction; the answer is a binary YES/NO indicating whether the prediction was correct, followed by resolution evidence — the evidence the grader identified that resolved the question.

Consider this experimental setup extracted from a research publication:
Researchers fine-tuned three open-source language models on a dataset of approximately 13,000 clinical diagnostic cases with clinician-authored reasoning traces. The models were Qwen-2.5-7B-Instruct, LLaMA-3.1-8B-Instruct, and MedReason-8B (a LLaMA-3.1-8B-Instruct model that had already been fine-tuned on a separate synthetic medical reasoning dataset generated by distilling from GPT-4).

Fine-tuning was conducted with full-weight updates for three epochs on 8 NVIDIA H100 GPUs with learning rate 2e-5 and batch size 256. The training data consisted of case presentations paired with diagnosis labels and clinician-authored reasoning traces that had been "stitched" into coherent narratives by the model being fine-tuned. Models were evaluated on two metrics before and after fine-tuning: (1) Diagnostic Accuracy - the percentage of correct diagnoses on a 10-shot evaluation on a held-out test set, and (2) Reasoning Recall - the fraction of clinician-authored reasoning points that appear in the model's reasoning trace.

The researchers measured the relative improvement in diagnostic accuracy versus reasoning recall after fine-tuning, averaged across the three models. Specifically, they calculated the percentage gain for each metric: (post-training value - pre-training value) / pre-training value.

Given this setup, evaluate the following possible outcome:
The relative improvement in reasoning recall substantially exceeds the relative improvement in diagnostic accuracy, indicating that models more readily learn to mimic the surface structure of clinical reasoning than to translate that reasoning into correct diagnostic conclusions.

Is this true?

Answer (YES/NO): YES